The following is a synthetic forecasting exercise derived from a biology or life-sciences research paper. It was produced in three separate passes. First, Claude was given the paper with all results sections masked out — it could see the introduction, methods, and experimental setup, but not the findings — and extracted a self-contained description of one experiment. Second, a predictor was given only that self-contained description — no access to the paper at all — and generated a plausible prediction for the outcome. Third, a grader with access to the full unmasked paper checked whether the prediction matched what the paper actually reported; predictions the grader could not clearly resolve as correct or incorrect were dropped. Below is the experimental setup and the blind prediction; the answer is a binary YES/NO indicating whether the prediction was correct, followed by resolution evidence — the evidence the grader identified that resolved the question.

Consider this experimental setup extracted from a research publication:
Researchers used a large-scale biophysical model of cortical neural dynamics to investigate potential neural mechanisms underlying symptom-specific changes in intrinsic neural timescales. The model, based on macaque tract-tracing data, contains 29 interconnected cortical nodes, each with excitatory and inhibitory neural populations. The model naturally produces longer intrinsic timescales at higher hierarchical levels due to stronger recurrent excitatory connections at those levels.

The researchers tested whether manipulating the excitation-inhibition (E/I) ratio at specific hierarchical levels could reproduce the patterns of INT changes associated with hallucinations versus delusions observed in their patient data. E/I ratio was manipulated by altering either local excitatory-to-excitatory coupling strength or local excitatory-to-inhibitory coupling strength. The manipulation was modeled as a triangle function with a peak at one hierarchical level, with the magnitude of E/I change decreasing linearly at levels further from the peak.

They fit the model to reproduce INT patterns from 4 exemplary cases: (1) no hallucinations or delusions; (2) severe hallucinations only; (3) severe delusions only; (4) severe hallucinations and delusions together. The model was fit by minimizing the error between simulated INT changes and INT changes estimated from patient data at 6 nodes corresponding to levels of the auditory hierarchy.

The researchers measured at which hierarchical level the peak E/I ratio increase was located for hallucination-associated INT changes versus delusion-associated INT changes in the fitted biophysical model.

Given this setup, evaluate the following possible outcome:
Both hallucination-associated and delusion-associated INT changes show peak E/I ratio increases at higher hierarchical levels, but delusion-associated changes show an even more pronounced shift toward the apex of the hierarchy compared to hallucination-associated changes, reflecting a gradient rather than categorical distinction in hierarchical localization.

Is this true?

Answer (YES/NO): NO